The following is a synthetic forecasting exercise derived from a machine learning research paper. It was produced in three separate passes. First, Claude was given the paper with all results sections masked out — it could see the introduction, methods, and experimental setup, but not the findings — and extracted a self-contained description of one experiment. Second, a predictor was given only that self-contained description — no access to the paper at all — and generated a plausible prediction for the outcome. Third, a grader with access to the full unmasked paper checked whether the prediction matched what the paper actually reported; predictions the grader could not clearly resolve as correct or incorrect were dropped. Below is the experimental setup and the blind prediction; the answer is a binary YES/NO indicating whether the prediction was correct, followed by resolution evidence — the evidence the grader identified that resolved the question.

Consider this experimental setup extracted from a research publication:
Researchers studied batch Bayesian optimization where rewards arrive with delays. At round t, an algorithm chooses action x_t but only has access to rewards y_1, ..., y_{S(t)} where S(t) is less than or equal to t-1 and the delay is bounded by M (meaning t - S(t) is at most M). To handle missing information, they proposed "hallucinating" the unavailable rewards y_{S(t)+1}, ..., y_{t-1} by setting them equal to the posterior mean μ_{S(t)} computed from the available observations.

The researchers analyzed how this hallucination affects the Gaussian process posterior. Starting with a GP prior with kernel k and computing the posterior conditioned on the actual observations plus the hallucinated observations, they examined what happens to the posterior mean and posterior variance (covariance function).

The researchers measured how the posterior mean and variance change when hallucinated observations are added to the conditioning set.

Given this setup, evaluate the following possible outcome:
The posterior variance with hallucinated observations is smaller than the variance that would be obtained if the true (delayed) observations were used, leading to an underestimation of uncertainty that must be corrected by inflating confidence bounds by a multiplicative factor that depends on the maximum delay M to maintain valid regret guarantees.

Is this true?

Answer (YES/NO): NO